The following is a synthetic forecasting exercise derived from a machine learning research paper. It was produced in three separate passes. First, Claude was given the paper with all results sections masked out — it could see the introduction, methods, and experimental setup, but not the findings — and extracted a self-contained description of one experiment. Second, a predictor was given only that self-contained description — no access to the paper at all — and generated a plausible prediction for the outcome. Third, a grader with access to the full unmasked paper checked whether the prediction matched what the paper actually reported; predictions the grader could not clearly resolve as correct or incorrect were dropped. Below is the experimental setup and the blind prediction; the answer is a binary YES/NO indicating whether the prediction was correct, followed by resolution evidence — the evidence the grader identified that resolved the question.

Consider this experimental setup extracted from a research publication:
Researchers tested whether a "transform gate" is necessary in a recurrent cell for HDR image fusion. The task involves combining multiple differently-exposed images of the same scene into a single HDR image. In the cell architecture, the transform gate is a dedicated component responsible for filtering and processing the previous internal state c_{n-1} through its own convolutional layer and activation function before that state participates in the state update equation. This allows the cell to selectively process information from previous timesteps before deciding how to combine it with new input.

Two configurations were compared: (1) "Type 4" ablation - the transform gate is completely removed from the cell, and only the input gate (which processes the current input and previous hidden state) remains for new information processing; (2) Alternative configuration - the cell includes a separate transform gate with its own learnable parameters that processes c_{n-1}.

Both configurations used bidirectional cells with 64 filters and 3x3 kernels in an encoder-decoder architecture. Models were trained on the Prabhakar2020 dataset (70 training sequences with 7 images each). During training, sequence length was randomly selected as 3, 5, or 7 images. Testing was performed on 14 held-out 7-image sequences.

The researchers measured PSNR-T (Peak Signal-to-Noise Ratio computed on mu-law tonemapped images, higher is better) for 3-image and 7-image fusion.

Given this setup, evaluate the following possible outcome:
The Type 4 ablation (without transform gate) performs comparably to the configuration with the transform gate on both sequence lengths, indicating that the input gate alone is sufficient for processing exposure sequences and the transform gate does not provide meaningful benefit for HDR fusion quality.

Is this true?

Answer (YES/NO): NO